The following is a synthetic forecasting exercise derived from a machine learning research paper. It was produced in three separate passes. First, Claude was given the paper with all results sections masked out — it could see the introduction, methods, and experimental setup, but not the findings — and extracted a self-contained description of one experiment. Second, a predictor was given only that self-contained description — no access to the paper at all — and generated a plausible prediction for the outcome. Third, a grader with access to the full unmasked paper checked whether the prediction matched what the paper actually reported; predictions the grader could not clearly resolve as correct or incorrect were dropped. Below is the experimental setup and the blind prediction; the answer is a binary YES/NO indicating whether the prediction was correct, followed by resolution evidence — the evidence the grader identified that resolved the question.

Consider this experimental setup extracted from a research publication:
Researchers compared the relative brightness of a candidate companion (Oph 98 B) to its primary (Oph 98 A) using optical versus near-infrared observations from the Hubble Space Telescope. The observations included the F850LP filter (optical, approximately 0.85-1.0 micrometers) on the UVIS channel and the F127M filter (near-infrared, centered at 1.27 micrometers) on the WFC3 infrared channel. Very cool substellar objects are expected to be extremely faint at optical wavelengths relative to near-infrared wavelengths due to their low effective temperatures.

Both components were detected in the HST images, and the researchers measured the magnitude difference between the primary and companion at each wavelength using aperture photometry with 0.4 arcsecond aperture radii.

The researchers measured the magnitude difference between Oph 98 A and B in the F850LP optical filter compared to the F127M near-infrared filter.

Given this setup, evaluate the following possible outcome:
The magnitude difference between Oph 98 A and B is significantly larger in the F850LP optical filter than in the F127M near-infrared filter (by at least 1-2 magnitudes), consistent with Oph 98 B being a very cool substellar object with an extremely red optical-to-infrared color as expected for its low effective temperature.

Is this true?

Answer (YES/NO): NO